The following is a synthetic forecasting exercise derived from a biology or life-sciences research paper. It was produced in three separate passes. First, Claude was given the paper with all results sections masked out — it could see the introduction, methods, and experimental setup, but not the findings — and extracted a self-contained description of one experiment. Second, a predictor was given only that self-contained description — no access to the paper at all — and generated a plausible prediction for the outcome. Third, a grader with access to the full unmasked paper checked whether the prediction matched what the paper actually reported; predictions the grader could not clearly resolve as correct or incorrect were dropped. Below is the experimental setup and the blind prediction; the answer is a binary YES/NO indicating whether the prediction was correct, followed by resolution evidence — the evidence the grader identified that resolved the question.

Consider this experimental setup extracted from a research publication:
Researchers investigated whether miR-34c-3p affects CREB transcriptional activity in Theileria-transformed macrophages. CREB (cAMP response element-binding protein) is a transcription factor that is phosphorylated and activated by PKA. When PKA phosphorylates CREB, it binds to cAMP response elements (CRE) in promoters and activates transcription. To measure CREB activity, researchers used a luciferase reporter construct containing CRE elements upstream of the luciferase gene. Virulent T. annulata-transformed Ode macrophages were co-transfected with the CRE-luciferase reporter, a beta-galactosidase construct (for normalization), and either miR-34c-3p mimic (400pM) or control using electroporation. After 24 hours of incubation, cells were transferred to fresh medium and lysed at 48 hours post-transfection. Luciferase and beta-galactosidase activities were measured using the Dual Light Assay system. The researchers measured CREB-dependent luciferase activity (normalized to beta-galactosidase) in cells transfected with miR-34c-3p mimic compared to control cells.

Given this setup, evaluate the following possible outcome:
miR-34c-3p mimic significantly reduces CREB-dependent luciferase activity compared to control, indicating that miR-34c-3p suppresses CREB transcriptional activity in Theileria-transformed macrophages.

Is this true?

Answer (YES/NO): NO